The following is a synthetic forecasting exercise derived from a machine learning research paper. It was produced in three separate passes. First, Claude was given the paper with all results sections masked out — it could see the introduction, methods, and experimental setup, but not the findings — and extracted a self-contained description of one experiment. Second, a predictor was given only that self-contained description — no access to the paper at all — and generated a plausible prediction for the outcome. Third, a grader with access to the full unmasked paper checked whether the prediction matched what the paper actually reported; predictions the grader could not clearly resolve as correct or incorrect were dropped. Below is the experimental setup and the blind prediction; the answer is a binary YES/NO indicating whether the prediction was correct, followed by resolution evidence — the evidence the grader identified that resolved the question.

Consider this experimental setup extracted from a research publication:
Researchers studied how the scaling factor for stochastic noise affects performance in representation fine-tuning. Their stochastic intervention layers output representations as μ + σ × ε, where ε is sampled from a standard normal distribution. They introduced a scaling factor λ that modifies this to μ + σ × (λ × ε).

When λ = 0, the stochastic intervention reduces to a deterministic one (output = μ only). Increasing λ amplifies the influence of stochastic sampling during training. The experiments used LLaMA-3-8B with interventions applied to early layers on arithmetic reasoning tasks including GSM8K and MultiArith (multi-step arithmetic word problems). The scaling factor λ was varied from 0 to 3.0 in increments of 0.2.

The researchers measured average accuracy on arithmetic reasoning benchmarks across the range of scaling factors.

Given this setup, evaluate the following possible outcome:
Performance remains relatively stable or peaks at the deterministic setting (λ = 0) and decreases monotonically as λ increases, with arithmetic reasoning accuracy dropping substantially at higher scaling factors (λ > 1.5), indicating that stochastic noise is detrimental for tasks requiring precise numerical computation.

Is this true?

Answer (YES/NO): NO